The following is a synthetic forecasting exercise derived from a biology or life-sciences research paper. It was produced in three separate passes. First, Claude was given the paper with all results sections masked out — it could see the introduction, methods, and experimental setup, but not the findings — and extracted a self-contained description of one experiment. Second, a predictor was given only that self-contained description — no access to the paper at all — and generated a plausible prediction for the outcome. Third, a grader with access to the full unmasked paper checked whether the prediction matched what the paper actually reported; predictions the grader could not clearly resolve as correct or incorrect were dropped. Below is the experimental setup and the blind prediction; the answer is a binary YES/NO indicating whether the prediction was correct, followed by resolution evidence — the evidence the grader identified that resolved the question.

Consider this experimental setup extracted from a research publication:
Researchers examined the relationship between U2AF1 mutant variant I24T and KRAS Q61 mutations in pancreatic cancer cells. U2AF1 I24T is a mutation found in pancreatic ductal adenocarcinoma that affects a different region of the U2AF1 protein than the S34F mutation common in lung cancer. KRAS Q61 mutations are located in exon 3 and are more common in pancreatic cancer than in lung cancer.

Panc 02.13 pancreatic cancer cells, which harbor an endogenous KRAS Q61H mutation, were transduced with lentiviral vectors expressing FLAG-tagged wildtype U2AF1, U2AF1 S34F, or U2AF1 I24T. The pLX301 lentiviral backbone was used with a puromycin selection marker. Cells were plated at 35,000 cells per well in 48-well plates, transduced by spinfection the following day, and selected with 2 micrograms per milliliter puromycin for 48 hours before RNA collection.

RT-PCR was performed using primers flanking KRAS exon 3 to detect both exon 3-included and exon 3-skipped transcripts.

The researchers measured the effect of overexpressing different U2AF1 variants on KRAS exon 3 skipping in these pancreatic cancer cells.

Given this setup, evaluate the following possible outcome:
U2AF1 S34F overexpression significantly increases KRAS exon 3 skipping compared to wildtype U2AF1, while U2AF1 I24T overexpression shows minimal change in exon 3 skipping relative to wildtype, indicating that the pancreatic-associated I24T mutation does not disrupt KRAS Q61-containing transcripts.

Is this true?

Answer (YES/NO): NO